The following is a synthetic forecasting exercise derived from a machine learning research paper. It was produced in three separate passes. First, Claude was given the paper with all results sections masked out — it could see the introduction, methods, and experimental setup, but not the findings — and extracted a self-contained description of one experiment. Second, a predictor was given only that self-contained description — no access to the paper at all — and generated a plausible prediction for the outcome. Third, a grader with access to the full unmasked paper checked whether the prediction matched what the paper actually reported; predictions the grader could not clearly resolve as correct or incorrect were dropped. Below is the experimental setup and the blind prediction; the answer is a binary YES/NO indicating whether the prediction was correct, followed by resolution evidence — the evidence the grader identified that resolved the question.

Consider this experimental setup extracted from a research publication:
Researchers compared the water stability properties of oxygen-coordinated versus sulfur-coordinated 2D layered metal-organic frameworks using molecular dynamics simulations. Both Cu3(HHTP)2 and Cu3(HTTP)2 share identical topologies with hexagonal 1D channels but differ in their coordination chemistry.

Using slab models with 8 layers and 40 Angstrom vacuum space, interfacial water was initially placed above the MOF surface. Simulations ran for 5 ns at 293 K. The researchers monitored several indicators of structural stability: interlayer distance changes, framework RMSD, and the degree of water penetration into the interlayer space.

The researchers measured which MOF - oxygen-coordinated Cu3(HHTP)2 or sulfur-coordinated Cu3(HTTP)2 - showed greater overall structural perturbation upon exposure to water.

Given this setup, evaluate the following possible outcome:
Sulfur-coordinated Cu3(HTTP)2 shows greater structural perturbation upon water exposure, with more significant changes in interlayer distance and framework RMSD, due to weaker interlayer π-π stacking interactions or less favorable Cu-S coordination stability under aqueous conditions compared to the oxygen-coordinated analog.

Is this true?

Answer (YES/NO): NO